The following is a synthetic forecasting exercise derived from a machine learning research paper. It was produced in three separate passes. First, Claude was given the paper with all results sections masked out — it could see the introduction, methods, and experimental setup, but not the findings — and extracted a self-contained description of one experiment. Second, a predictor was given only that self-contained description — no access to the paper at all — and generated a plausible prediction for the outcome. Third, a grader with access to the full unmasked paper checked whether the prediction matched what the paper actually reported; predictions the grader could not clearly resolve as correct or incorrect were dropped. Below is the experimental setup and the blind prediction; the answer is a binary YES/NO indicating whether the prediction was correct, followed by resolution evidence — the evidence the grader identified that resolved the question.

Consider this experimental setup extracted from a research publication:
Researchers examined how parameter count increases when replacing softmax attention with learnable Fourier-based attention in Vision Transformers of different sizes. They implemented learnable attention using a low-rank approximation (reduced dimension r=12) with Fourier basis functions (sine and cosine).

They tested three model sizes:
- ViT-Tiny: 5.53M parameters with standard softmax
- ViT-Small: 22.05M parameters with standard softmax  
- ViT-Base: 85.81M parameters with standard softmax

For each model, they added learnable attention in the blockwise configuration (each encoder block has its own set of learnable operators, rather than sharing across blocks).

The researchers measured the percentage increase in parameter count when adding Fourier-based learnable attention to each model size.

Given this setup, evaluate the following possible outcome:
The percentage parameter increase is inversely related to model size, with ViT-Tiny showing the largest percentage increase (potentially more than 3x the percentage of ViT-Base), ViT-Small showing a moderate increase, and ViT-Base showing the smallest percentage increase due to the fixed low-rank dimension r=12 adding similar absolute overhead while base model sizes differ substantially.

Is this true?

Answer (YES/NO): YES